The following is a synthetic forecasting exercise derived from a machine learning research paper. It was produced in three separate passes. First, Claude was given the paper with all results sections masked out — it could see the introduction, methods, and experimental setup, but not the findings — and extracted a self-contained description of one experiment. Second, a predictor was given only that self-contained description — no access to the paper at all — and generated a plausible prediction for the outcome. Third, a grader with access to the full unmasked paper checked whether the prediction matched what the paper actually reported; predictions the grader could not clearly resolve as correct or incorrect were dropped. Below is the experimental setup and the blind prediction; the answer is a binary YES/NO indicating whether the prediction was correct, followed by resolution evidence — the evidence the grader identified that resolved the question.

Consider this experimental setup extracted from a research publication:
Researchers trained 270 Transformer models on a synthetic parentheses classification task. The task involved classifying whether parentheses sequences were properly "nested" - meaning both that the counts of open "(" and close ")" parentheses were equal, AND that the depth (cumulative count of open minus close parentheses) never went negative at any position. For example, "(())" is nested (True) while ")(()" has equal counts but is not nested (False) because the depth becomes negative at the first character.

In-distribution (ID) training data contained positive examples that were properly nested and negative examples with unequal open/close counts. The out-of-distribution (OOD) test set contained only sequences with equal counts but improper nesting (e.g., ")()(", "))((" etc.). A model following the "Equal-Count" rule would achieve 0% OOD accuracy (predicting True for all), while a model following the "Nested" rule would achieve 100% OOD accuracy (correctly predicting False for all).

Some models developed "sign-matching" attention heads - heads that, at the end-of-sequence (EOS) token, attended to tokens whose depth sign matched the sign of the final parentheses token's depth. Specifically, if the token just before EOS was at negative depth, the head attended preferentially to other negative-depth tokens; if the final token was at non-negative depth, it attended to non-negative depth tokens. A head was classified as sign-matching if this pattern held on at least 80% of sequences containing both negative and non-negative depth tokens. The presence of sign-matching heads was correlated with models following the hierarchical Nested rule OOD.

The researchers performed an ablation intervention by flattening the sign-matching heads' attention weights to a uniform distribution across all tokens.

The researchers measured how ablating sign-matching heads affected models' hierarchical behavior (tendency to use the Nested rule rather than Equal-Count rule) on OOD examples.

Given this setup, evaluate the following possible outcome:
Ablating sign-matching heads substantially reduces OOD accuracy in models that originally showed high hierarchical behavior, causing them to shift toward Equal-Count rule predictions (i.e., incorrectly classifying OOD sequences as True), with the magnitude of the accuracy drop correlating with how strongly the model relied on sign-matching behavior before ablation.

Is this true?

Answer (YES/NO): NO